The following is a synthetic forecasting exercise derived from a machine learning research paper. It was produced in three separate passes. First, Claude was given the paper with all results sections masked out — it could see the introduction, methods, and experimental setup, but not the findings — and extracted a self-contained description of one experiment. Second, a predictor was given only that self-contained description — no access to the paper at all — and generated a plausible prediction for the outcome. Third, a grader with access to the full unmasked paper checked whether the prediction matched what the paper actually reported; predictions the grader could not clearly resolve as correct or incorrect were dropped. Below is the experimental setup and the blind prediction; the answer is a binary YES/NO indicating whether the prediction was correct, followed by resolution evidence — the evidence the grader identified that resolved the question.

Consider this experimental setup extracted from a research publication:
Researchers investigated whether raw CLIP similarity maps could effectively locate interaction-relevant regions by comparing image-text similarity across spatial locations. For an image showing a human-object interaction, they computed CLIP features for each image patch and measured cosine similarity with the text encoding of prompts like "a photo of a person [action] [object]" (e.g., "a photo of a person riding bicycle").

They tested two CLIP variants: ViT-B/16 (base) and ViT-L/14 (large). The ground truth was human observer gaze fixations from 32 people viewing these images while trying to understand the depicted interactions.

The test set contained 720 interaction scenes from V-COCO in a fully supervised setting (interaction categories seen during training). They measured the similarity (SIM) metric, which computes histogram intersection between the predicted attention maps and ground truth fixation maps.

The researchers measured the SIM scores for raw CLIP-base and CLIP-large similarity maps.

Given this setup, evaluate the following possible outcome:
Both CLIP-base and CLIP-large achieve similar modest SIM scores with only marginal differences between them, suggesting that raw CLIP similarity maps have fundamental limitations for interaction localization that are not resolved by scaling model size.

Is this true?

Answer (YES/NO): YES